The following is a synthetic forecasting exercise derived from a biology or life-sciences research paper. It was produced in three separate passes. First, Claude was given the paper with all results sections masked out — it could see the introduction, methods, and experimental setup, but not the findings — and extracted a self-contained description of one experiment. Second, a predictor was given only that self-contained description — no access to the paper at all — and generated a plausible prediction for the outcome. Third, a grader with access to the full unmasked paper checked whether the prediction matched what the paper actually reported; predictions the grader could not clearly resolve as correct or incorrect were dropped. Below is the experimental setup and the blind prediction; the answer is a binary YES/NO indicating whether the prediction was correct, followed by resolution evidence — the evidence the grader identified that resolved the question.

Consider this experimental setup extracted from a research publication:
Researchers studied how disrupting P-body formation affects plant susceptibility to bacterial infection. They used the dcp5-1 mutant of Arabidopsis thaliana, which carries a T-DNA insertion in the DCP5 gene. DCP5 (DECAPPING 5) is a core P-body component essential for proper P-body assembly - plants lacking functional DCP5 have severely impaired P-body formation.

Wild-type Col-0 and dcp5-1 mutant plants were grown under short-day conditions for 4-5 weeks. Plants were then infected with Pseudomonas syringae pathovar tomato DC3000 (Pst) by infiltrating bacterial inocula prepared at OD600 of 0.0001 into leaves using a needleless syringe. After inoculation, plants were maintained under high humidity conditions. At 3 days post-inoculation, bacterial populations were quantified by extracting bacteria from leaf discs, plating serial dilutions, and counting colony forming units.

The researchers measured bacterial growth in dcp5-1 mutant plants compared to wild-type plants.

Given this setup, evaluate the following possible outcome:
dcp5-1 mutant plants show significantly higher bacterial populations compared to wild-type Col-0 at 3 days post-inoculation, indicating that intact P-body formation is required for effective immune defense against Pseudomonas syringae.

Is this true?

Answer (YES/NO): NO